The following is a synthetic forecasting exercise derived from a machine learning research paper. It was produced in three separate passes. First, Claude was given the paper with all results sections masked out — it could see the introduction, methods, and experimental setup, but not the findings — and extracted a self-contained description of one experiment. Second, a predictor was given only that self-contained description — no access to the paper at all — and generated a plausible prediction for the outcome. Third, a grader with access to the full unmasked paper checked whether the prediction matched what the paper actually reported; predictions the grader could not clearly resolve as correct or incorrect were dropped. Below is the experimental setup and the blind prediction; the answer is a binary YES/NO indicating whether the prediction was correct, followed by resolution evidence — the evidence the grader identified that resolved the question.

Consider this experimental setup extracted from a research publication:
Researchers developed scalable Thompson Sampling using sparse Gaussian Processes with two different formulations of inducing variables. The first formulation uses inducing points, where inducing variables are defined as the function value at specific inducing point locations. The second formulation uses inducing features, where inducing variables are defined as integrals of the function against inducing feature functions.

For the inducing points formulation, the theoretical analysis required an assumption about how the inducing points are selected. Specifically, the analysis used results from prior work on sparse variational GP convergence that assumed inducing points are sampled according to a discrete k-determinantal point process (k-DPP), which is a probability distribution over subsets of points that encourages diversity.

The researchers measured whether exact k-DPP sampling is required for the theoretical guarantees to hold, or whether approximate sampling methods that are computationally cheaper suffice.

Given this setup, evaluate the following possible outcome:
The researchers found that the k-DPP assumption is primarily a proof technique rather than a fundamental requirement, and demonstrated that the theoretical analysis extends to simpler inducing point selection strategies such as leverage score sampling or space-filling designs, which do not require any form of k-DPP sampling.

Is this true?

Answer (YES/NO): NO